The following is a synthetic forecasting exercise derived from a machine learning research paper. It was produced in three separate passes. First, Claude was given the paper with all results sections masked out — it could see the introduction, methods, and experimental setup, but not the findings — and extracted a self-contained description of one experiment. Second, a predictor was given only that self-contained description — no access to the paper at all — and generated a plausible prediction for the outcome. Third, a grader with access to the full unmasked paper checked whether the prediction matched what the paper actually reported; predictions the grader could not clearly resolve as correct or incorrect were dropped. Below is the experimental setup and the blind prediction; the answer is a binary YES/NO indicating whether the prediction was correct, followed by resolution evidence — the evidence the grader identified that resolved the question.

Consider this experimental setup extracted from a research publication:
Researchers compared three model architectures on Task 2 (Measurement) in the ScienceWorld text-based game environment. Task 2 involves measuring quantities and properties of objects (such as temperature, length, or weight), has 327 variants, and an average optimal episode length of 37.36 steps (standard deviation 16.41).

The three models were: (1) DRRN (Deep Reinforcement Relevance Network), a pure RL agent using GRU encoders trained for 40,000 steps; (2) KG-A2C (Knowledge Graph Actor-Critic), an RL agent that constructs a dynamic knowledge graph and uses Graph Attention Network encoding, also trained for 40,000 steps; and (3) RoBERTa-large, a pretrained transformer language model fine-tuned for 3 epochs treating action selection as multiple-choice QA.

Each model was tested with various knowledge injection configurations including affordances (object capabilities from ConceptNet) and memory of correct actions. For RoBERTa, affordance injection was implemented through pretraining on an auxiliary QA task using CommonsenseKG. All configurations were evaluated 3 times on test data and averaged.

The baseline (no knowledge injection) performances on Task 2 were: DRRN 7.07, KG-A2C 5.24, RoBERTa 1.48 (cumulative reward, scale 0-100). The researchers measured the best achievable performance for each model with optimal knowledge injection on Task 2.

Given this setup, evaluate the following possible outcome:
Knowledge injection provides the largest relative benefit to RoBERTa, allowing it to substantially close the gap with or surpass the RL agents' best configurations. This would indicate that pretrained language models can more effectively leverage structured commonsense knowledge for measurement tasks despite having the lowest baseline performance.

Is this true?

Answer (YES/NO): YES